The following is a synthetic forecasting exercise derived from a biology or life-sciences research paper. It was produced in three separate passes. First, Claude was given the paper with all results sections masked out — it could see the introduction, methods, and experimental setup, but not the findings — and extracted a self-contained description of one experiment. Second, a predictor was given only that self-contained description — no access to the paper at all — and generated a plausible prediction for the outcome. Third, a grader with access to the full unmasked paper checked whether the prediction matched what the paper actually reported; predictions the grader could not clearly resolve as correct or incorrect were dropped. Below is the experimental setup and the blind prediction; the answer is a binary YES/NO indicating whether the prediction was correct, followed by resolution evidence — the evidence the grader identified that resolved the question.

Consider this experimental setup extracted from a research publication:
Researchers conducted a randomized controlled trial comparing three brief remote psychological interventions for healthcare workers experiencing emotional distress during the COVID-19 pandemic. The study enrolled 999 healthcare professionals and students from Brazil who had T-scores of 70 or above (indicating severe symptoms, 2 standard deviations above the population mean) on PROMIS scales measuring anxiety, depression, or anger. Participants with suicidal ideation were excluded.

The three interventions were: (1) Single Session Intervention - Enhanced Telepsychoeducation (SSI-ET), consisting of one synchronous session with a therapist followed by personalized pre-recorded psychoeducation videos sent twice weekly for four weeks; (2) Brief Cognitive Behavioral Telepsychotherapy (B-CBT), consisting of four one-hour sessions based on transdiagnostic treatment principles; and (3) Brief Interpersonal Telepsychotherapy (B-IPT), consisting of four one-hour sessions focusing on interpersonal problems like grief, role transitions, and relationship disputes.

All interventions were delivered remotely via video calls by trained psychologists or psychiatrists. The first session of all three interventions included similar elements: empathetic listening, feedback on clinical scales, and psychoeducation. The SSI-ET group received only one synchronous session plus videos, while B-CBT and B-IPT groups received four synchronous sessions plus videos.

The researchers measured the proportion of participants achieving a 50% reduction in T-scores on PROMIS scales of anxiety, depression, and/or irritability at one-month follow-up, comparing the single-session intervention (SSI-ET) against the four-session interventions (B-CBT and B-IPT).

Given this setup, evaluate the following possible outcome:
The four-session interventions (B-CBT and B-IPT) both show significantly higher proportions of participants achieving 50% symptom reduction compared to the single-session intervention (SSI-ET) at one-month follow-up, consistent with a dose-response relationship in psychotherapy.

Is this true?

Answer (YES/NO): NO